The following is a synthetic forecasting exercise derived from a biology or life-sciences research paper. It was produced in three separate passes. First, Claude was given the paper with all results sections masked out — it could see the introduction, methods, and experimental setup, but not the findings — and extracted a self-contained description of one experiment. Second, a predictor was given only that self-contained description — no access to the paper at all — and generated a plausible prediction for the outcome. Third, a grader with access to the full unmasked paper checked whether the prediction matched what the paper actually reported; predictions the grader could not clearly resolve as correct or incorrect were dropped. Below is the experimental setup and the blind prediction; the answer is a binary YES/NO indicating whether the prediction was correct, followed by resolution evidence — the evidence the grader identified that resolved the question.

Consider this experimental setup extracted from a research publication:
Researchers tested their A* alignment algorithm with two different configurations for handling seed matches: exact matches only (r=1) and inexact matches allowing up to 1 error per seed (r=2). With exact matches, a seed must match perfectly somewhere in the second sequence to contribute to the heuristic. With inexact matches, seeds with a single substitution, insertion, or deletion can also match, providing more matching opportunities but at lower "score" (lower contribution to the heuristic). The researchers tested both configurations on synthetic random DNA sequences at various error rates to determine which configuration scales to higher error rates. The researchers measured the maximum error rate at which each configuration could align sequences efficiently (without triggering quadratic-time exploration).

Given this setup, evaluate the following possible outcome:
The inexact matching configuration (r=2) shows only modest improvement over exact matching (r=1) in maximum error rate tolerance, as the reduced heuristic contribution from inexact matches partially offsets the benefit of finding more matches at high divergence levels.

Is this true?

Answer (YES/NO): NO